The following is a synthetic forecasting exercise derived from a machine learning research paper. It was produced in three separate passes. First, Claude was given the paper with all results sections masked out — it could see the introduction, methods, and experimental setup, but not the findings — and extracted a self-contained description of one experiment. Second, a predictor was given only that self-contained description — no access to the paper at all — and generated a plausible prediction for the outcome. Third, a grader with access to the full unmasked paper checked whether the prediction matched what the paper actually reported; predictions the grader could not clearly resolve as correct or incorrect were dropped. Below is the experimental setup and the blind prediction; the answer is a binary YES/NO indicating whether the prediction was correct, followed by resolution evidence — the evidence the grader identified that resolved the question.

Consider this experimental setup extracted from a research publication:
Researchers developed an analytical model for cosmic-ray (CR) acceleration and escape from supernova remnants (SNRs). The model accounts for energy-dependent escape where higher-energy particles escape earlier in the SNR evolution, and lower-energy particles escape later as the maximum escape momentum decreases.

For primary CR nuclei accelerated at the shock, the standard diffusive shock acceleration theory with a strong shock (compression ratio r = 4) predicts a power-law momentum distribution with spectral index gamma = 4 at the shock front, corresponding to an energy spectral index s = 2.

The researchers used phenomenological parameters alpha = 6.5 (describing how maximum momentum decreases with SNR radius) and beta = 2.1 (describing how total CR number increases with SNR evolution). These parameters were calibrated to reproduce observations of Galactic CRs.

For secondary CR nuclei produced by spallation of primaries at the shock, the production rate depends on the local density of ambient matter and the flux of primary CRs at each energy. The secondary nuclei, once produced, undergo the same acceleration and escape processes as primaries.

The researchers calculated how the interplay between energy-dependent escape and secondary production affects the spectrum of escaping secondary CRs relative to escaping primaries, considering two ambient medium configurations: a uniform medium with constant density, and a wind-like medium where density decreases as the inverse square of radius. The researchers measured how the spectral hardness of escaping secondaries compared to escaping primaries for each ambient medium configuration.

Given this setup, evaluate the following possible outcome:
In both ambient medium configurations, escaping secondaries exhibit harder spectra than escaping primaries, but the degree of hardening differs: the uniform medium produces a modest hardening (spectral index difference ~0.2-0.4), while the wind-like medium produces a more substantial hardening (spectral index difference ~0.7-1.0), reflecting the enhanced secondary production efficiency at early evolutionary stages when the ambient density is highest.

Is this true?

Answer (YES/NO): NO